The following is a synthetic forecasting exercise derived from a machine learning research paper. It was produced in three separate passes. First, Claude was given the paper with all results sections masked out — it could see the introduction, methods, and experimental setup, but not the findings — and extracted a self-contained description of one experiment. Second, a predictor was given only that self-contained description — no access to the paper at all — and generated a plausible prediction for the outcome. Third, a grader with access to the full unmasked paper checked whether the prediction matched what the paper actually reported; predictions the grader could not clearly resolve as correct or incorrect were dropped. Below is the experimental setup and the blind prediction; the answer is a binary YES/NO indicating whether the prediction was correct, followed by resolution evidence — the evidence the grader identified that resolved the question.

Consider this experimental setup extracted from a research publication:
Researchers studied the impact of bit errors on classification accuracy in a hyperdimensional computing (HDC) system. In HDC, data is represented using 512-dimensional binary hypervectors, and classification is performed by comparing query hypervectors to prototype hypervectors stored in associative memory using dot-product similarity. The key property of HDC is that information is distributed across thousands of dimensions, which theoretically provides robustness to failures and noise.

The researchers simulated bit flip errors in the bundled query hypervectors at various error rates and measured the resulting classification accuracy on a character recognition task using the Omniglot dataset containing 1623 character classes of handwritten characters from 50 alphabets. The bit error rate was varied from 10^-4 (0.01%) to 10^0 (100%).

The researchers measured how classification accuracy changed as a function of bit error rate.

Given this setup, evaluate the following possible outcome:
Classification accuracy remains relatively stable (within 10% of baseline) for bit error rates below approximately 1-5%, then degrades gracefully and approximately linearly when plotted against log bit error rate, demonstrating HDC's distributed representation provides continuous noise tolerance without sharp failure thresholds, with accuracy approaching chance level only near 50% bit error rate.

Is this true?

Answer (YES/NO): NO